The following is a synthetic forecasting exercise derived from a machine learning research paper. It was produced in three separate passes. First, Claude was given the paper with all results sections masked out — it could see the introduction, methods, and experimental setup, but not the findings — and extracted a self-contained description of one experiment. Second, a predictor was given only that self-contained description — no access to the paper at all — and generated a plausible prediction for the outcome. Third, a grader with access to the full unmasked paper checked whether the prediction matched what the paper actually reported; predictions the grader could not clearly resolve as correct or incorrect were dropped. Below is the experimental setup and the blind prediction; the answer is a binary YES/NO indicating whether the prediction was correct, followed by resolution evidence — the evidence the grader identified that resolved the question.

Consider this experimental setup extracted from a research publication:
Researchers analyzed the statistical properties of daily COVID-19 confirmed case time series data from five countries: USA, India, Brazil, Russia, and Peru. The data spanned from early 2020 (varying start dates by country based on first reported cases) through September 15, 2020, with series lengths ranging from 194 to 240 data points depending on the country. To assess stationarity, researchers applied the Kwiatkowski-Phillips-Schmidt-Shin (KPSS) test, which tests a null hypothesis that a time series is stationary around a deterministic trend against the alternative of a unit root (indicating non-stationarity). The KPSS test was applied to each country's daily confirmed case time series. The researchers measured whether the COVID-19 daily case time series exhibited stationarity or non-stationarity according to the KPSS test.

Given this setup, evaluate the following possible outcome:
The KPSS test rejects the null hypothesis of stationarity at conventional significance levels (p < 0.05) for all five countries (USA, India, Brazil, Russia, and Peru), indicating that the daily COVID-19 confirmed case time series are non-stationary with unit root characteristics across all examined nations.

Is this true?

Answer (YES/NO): YES